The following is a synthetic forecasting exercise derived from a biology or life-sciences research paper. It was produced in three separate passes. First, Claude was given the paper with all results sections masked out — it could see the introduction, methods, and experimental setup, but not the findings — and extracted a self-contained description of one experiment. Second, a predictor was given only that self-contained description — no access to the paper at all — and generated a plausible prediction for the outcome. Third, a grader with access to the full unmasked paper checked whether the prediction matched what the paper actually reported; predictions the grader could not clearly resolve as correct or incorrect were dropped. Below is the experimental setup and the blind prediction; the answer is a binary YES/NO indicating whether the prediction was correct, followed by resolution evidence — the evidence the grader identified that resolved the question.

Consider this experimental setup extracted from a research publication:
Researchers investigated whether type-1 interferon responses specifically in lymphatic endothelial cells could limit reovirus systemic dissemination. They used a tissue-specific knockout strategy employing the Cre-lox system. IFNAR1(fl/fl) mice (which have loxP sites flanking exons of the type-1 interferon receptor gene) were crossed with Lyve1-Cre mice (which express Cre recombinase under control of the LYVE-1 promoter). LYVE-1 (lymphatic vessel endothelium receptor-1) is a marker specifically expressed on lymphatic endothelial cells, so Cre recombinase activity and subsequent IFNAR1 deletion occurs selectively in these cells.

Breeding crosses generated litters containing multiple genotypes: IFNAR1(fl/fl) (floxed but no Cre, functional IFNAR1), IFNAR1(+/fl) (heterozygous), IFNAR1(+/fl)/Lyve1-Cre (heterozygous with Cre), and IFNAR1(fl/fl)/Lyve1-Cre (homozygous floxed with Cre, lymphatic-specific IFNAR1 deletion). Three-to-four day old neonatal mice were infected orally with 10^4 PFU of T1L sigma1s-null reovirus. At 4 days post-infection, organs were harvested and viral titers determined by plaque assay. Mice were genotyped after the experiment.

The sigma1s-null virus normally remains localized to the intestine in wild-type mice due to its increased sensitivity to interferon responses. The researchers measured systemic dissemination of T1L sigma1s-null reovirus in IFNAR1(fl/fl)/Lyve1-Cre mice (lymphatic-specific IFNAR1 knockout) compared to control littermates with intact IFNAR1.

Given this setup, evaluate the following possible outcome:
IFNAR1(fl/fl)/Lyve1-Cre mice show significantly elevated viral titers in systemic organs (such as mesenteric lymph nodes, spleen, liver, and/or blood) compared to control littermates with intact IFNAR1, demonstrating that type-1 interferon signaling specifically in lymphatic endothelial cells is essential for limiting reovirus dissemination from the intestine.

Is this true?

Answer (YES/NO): YES